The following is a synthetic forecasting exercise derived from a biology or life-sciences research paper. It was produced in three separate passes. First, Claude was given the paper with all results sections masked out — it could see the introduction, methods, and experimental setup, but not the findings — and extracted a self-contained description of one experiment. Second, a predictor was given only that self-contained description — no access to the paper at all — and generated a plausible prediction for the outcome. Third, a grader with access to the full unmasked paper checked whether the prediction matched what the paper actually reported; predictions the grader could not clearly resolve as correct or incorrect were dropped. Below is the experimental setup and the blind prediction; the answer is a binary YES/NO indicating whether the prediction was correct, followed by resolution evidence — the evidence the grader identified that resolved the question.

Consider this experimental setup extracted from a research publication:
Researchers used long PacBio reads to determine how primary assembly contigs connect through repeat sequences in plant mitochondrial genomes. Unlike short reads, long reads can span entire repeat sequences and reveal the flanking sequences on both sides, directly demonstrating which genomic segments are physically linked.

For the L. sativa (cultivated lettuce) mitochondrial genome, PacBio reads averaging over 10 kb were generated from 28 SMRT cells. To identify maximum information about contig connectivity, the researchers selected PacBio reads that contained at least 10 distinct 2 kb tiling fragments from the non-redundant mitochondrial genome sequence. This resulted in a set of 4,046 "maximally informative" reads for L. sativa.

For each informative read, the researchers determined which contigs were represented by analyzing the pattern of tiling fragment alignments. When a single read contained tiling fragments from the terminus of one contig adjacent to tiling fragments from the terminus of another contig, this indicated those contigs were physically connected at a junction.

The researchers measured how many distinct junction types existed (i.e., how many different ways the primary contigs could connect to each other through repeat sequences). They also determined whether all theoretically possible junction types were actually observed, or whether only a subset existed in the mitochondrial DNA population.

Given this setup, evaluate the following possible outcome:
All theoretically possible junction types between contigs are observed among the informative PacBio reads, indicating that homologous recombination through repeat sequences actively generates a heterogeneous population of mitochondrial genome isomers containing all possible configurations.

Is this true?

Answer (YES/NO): YES